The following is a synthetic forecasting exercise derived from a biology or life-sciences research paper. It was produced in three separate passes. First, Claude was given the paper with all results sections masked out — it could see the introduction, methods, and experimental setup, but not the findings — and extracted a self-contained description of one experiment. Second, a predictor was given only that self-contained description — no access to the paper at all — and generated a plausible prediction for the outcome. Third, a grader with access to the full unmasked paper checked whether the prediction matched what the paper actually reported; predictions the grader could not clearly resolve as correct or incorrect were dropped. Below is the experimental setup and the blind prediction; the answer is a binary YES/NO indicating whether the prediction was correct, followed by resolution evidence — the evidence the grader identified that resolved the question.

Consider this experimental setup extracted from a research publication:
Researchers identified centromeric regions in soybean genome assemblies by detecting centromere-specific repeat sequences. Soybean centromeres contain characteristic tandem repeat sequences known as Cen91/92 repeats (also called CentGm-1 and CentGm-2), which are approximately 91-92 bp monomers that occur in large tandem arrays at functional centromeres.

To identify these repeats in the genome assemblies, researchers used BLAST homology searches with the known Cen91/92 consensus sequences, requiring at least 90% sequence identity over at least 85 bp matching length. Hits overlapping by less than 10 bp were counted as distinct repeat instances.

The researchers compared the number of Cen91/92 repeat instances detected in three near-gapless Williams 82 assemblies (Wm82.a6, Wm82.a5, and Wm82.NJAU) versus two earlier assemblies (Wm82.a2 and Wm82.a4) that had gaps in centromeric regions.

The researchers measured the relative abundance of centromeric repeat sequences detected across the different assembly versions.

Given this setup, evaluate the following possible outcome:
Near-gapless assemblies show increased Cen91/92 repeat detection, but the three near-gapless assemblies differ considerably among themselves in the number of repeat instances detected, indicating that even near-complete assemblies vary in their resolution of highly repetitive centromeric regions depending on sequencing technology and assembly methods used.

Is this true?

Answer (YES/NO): NO